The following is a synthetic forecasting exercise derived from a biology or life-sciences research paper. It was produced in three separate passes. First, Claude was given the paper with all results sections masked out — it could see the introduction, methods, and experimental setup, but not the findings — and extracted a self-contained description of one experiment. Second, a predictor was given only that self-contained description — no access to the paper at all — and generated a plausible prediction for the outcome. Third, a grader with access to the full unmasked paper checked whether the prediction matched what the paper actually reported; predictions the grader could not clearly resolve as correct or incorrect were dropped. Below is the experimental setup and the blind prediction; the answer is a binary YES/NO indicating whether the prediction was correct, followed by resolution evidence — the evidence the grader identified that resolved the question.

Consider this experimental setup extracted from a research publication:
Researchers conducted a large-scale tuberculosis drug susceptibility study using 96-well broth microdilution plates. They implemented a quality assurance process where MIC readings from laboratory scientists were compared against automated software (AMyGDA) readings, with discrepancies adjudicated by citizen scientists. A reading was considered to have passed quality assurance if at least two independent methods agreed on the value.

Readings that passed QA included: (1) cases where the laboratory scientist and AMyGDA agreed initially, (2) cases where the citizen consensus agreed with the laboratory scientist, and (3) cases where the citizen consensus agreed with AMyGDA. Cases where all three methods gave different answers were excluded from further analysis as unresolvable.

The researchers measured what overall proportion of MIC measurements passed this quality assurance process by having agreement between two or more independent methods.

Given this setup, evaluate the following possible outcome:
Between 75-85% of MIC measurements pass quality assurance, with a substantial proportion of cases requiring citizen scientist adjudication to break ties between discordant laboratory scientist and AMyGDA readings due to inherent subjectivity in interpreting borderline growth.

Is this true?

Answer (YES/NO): YES